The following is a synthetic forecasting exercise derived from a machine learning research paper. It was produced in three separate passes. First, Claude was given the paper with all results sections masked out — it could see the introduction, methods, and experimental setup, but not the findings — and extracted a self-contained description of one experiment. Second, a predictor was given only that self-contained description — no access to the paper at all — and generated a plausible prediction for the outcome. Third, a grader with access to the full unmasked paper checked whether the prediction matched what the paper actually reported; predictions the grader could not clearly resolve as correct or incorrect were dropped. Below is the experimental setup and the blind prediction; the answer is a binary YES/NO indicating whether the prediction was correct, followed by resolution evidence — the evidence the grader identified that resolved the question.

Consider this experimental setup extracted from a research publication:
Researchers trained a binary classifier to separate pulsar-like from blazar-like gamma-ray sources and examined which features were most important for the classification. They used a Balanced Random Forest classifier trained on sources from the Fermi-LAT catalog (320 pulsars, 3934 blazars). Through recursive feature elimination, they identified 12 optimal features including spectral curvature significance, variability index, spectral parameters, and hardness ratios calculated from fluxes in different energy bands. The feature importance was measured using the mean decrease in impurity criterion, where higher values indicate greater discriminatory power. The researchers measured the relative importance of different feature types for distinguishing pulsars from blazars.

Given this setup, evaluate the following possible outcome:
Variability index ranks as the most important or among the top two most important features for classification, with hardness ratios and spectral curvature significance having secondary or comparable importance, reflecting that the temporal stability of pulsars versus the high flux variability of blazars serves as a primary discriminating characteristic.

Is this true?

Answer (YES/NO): NO